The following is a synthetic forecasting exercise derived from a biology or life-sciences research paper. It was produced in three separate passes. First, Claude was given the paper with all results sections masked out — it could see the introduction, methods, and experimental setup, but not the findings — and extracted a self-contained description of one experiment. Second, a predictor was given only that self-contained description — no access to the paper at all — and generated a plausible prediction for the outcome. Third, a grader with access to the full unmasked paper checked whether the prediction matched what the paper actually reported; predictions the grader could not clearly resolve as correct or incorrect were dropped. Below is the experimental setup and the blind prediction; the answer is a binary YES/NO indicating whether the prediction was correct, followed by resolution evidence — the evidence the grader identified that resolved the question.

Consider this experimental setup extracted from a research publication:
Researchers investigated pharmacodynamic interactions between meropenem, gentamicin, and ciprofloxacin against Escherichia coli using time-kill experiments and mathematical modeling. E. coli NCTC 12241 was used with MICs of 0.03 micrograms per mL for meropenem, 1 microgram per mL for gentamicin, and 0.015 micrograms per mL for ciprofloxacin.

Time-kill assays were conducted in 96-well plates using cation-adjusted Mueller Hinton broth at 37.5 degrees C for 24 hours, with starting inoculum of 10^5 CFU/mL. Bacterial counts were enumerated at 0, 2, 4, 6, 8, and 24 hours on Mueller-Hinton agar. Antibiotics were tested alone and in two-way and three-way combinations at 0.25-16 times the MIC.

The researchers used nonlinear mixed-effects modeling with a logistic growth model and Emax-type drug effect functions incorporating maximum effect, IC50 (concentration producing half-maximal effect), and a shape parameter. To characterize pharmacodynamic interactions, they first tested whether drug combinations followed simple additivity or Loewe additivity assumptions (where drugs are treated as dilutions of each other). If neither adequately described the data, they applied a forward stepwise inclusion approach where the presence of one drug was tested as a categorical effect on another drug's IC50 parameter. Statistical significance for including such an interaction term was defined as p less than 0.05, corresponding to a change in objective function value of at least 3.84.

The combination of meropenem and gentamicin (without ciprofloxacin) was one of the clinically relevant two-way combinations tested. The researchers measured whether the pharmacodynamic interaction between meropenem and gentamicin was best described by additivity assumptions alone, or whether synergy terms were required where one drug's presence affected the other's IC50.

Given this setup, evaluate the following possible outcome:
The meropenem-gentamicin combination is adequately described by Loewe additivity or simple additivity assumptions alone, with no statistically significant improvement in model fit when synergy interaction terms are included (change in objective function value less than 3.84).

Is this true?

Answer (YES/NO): YES